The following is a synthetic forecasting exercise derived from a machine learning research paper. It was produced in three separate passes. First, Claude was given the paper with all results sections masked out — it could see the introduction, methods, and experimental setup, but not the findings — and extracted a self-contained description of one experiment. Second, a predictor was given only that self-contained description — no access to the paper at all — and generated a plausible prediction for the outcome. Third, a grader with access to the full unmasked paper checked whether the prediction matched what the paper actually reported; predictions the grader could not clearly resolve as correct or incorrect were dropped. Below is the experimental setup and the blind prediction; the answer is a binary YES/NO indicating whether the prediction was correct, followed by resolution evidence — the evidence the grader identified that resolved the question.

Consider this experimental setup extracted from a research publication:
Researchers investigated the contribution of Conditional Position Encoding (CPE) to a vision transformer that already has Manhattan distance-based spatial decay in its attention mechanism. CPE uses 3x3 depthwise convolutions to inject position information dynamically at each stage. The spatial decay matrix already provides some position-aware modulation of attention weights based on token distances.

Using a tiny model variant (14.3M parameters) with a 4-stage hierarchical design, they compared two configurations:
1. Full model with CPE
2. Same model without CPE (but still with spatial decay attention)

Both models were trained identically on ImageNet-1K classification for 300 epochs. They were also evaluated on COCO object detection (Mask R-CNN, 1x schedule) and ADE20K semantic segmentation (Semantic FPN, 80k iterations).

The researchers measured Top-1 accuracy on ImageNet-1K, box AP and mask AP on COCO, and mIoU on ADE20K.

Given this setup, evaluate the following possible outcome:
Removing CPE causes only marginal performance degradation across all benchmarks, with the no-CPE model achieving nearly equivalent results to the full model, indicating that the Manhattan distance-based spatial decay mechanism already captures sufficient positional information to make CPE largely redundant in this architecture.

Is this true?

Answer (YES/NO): YES